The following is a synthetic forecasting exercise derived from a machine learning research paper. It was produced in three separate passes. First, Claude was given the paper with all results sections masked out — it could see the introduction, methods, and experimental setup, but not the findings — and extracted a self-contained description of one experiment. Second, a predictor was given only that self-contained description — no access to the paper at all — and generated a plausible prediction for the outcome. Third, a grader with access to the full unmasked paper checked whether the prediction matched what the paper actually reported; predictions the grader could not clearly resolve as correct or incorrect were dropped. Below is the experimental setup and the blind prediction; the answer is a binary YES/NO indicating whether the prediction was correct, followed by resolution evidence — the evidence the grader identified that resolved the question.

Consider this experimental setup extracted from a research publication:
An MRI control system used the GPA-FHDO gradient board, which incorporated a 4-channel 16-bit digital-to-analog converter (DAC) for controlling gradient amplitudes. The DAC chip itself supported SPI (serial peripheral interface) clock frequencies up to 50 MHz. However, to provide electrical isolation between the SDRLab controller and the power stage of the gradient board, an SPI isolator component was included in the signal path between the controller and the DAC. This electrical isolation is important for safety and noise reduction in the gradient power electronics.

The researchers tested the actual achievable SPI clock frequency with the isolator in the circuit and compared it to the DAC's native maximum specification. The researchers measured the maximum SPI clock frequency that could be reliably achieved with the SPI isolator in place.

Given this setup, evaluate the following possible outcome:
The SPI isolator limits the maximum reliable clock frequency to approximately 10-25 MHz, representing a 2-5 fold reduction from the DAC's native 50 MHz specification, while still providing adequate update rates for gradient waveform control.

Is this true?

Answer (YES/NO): NO